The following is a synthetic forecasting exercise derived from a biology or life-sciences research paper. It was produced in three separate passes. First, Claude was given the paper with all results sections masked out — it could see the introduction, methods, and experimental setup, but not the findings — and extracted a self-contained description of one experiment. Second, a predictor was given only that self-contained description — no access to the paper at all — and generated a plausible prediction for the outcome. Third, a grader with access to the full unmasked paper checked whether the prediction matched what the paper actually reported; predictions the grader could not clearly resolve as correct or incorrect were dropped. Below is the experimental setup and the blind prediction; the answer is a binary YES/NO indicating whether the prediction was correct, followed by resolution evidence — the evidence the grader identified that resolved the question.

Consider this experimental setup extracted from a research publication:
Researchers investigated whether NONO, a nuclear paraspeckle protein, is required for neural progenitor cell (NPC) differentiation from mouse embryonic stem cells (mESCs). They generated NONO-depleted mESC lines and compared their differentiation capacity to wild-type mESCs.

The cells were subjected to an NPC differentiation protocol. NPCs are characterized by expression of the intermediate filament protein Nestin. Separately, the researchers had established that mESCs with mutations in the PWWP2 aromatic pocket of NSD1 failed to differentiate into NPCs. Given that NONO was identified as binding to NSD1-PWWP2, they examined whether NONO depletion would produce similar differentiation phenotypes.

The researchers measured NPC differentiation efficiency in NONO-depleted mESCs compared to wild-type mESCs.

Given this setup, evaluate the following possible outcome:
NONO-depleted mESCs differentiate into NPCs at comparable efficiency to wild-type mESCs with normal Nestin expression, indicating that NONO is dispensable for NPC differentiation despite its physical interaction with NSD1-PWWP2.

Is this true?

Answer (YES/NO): NO